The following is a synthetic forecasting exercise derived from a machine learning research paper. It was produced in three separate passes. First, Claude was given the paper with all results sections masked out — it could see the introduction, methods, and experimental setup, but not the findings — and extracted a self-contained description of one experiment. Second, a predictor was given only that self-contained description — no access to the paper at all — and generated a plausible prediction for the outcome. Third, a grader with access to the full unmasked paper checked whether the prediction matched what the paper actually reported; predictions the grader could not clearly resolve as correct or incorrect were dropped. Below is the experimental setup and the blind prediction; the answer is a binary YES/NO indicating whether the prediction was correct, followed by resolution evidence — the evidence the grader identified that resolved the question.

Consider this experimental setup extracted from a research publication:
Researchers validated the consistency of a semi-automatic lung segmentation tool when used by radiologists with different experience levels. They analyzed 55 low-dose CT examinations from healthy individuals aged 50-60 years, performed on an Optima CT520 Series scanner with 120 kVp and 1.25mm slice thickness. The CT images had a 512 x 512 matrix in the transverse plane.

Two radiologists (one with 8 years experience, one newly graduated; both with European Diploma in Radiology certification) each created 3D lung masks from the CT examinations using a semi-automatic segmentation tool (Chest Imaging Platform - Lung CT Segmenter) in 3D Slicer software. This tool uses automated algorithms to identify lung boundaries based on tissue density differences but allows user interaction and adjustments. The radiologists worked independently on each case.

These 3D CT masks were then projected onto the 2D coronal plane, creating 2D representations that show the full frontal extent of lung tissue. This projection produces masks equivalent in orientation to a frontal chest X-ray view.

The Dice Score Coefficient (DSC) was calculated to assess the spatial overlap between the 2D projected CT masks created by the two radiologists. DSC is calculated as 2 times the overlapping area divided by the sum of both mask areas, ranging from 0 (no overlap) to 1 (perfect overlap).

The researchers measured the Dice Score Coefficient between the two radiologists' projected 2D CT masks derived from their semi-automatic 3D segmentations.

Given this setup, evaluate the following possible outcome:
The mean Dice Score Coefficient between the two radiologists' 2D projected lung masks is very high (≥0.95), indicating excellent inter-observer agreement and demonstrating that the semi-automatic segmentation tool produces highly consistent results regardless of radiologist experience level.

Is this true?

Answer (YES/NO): YES